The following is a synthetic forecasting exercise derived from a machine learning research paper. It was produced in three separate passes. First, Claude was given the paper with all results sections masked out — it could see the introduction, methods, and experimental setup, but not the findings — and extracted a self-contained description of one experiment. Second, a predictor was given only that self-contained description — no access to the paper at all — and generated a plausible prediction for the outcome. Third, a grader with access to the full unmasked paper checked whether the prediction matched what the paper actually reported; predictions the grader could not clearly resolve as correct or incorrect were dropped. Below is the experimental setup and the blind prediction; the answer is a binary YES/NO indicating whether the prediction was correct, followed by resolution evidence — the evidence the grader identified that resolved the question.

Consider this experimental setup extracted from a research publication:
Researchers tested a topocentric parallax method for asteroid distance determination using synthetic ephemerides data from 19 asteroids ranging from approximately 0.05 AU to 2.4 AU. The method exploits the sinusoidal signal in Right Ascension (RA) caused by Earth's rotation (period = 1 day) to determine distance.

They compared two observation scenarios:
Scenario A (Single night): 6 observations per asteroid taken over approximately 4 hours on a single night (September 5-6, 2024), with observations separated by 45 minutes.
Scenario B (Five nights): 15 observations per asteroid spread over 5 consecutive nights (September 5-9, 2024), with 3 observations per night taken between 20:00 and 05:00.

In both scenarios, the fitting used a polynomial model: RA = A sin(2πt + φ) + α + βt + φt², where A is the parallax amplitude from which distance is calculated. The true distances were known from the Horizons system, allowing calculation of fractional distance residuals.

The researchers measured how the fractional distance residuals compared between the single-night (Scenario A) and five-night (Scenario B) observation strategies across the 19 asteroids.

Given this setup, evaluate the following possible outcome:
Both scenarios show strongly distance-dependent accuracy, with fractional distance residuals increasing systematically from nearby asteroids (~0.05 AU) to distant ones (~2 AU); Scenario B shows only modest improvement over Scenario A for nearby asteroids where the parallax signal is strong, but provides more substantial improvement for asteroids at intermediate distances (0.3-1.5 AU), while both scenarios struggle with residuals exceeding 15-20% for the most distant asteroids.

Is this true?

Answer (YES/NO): NO